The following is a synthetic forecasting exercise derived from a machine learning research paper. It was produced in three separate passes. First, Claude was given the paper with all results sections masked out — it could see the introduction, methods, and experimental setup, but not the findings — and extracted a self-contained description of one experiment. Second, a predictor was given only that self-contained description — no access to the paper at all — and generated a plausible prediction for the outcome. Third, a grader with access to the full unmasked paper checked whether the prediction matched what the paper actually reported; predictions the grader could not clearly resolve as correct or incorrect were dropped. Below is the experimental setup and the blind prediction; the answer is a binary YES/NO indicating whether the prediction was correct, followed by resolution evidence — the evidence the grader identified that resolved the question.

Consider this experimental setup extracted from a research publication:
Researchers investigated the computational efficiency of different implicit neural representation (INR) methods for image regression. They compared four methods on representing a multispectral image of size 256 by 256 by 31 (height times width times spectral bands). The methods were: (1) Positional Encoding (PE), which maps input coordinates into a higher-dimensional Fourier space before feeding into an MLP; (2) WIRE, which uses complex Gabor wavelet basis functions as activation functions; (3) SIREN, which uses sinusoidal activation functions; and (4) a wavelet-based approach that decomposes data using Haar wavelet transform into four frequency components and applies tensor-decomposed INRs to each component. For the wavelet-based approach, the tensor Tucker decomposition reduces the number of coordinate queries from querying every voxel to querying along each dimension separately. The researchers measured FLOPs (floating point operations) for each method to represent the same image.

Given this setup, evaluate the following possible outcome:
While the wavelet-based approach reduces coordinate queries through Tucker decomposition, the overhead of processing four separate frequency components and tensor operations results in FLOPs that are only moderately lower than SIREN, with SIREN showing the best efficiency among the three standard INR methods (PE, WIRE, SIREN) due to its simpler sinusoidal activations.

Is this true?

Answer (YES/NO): NO